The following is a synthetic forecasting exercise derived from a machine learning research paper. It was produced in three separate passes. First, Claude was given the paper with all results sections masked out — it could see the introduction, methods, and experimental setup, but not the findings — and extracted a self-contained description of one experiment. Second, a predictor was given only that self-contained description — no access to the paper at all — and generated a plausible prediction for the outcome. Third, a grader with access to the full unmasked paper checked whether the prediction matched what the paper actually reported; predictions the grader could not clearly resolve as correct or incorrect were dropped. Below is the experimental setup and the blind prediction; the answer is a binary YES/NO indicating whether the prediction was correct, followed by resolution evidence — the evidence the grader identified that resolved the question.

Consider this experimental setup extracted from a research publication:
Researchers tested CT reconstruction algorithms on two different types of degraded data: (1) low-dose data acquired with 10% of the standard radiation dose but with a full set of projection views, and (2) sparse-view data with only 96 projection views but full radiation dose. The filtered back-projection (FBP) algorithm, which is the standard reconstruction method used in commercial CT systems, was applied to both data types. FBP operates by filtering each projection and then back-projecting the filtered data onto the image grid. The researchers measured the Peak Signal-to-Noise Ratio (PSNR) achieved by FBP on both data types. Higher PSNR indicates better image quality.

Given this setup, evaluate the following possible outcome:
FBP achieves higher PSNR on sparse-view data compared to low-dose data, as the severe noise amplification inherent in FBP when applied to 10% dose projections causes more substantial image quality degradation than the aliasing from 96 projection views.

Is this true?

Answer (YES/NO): NO